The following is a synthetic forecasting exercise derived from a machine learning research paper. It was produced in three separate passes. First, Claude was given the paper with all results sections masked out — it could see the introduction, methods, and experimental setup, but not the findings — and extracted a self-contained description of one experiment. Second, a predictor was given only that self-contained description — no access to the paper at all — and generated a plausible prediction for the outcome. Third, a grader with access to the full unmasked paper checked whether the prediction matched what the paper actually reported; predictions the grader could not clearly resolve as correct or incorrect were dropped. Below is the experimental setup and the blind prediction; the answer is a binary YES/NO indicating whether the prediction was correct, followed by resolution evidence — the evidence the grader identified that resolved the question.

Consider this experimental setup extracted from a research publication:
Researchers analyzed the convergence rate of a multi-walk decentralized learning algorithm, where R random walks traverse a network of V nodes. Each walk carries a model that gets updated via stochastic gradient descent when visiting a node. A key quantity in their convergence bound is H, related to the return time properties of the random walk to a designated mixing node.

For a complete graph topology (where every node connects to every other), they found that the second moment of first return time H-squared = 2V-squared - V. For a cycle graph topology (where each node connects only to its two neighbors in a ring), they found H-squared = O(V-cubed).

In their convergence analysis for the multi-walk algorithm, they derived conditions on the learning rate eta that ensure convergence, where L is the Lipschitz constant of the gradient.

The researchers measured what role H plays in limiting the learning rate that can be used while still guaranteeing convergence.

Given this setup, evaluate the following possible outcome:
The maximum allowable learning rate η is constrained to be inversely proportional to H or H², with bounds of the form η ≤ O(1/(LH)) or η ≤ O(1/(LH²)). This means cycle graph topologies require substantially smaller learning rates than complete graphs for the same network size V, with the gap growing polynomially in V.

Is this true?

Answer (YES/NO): YES